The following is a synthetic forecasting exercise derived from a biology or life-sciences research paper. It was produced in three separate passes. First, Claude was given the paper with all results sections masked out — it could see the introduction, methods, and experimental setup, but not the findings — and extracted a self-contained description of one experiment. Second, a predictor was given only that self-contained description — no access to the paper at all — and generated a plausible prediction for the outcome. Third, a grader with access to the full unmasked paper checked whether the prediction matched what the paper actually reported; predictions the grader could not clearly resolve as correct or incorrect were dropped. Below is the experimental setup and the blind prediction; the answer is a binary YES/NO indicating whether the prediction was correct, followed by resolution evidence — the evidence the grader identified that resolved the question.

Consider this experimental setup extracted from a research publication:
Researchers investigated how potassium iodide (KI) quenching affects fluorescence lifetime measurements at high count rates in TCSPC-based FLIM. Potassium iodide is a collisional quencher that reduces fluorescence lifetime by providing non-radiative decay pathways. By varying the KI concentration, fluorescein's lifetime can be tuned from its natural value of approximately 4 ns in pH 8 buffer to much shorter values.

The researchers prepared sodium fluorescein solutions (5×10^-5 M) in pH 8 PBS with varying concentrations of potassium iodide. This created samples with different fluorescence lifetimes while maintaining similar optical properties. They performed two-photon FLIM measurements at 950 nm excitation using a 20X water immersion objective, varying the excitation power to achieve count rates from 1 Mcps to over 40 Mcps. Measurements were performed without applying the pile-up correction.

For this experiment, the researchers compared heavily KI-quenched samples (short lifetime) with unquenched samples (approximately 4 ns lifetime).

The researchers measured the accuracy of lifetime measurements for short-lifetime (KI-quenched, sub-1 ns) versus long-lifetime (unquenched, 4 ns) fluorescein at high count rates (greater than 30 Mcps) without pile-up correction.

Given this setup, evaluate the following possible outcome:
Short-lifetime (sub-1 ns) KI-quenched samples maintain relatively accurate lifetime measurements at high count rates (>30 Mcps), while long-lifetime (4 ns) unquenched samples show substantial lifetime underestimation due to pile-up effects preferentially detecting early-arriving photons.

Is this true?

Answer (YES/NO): NO